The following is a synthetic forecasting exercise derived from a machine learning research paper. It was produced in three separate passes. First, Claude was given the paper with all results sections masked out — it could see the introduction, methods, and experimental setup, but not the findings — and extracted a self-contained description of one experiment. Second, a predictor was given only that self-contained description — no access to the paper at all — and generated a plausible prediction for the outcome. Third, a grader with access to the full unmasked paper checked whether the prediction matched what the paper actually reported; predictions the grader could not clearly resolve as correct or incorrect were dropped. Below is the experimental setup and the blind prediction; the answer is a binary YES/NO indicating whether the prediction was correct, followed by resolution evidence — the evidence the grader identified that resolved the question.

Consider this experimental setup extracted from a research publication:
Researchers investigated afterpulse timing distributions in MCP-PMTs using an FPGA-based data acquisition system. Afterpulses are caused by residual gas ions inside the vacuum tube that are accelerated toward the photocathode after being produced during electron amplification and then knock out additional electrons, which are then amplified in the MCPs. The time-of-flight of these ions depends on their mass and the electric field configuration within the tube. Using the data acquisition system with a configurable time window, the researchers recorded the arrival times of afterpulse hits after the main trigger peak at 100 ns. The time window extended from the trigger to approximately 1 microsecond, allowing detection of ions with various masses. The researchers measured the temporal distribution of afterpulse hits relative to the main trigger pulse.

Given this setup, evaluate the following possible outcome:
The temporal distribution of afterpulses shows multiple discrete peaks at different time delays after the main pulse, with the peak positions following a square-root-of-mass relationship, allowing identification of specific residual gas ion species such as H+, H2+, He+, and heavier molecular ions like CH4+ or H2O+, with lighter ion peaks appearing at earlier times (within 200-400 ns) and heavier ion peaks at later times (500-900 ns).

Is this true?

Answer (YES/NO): NO